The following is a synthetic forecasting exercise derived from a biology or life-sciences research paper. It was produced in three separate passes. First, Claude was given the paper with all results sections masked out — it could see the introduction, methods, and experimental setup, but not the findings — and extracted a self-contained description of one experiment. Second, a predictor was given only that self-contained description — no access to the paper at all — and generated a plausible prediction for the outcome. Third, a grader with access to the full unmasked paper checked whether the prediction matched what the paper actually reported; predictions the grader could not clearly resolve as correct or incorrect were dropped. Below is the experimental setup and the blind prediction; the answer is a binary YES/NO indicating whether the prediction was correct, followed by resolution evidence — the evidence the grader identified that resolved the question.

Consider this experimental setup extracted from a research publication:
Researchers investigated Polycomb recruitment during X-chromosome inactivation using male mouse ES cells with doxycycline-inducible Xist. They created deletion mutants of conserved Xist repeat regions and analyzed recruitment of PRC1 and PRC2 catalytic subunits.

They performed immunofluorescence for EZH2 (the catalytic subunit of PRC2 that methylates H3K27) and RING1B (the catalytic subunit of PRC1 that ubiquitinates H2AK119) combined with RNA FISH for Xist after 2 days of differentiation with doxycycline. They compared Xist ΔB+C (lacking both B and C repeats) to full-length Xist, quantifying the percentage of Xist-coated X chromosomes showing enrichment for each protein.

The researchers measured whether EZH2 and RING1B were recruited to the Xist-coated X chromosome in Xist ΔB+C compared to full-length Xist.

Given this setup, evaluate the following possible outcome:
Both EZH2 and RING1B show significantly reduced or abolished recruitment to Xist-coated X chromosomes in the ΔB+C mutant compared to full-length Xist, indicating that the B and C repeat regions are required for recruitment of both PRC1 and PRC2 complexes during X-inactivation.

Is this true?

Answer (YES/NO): YES